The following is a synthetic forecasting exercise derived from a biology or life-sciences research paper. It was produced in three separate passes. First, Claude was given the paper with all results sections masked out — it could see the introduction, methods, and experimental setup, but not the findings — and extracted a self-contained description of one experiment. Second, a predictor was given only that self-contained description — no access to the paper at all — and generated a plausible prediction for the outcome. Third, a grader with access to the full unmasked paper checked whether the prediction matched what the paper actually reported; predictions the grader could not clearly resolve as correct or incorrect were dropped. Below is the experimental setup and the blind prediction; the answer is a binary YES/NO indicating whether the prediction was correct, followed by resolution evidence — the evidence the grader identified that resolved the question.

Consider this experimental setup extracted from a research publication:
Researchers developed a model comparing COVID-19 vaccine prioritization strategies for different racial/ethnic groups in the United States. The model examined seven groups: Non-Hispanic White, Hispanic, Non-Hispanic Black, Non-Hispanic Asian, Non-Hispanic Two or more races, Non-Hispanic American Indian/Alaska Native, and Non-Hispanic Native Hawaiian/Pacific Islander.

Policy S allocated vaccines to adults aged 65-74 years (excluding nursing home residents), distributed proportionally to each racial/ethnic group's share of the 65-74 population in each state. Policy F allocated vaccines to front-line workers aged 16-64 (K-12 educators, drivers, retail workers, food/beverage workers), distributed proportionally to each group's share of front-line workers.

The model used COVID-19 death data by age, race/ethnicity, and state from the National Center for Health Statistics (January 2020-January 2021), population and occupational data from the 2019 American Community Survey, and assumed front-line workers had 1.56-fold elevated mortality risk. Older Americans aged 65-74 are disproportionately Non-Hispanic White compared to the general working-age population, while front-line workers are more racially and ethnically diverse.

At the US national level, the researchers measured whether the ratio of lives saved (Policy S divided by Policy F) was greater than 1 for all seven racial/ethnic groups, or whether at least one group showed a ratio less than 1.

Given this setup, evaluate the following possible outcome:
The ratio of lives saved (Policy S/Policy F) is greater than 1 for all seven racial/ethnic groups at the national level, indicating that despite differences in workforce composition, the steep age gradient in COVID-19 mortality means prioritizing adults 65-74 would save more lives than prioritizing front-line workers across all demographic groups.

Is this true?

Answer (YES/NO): YES